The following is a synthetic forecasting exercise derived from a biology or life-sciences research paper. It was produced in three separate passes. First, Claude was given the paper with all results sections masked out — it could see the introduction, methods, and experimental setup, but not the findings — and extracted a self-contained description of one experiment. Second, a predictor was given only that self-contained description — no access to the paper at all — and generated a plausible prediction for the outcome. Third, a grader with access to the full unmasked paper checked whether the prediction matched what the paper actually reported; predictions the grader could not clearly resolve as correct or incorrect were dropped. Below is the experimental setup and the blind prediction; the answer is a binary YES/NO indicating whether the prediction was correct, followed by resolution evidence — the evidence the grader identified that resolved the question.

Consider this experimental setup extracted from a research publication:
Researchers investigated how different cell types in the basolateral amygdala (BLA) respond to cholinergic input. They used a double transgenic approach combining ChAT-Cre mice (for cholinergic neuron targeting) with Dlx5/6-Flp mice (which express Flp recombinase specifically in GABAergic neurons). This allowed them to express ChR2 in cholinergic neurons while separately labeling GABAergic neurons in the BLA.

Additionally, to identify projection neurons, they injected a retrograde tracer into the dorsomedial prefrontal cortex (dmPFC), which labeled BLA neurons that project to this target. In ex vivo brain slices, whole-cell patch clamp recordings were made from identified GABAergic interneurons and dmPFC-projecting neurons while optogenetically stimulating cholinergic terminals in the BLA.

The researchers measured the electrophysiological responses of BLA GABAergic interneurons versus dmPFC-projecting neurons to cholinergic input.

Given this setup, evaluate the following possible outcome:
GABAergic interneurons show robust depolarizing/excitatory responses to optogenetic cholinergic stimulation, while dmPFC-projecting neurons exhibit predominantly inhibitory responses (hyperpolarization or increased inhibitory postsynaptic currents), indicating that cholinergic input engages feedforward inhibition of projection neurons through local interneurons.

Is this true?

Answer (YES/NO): NO